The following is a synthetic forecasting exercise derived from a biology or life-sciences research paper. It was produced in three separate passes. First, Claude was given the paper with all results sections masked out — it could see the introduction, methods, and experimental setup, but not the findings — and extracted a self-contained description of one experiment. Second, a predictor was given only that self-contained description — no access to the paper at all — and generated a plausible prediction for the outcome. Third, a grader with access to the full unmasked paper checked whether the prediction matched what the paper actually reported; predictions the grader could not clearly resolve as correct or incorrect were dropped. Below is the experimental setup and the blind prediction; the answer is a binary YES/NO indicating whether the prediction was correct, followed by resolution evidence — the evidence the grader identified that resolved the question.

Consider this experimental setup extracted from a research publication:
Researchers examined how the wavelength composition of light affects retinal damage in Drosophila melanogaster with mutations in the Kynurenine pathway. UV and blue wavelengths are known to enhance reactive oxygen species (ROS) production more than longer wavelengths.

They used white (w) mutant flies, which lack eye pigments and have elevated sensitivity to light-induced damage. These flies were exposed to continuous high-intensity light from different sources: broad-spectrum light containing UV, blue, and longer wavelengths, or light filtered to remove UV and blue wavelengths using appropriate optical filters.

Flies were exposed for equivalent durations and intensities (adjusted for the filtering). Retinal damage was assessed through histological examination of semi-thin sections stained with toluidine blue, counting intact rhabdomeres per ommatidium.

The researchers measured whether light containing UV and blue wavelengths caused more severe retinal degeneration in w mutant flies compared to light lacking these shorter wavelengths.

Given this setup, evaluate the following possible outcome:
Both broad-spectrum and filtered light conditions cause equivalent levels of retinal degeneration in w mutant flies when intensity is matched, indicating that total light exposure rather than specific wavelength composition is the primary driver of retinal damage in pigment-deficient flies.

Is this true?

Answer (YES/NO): NO